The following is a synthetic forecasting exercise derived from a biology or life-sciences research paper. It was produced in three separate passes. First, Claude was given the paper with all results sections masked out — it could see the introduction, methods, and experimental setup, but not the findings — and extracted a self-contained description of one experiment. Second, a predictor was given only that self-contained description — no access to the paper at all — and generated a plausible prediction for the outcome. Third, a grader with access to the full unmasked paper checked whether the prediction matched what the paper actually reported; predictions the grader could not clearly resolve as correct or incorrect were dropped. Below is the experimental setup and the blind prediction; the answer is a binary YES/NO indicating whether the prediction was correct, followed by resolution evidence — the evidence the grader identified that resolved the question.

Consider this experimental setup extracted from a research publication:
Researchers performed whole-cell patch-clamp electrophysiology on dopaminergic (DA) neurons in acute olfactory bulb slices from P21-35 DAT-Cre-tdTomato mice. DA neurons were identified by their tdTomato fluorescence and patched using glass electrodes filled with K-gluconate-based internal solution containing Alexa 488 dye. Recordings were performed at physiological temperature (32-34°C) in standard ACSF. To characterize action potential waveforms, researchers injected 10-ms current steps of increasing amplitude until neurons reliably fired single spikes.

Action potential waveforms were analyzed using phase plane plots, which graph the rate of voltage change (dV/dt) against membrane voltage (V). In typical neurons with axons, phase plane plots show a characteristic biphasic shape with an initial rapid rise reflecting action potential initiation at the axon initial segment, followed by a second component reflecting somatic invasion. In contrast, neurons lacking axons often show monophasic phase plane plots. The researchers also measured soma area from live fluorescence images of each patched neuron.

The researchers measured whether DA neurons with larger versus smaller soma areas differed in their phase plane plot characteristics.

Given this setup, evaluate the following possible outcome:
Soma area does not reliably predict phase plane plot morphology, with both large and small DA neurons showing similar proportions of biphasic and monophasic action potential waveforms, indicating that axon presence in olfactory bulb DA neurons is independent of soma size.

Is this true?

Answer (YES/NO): NO